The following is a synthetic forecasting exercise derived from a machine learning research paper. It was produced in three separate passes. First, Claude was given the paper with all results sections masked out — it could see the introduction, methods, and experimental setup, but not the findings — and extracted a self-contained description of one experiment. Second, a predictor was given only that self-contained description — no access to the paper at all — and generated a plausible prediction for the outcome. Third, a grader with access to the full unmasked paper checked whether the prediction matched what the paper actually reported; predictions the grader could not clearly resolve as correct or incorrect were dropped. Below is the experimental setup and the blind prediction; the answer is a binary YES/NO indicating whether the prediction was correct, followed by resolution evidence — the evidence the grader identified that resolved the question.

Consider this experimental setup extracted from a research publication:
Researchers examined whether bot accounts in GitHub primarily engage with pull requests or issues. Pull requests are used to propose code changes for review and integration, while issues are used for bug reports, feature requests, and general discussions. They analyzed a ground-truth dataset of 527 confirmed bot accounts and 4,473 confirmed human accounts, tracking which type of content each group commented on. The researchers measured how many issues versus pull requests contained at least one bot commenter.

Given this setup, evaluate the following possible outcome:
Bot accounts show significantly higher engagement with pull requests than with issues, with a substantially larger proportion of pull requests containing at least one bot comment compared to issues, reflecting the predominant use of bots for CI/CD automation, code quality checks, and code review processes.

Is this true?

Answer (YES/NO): YES